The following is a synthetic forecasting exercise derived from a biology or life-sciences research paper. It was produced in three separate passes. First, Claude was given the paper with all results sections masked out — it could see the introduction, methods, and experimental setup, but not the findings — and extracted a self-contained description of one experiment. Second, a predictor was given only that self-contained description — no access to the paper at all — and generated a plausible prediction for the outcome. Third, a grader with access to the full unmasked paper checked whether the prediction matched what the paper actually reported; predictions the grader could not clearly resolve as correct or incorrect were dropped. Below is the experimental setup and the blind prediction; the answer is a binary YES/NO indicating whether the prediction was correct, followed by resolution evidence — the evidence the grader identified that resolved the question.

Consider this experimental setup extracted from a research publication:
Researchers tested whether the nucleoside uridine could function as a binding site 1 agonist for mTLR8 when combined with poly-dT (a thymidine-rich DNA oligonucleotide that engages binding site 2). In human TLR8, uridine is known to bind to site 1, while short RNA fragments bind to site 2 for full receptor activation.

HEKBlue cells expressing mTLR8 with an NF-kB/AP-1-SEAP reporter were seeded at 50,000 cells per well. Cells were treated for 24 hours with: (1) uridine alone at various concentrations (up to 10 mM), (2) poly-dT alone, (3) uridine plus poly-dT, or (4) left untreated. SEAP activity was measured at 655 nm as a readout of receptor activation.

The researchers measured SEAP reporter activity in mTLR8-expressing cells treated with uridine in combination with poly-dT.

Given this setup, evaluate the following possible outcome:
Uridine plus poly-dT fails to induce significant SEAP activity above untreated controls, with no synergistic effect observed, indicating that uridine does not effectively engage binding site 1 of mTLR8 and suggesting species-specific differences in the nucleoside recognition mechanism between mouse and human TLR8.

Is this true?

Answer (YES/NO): NO